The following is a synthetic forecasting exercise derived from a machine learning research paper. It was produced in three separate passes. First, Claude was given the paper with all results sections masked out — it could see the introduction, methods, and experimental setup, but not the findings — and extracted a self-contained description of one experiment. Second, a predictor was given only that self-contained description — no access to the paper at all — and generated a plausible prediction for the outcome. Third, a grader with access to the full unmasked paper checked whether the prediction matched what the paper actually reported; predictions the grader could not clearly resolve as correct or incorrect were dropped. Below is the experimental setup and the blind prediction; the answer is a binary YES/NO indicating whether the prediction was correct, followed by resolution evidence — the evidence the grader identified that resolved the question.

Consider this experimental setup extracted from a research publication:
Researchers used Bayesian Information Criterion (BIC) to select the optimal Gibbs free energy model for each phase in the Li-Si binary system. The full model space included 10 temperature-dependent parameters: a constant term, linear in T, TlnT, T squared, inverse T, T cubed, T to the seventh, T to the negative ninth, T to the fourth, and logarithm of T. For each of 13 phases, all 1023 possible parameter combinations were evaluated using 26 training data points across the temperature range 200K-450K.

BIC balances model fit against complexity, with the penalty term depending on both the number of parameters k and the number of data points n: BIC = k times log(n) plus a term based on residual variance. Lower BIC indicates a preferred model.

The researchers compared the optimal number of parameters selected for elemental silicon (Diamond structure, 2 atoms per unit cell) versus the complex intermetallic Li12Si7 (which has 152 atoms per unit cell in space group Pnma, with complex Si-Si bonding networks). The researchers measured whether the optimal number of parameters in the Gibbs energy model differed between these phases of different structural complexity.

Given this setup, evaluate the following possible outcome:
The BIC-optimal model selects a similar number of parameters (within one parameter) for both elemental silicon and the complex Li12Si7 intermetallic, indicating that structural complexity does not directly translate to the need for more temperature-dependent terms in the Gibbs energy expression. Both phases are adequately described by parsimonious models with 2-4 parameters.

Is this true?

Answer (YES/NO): NO